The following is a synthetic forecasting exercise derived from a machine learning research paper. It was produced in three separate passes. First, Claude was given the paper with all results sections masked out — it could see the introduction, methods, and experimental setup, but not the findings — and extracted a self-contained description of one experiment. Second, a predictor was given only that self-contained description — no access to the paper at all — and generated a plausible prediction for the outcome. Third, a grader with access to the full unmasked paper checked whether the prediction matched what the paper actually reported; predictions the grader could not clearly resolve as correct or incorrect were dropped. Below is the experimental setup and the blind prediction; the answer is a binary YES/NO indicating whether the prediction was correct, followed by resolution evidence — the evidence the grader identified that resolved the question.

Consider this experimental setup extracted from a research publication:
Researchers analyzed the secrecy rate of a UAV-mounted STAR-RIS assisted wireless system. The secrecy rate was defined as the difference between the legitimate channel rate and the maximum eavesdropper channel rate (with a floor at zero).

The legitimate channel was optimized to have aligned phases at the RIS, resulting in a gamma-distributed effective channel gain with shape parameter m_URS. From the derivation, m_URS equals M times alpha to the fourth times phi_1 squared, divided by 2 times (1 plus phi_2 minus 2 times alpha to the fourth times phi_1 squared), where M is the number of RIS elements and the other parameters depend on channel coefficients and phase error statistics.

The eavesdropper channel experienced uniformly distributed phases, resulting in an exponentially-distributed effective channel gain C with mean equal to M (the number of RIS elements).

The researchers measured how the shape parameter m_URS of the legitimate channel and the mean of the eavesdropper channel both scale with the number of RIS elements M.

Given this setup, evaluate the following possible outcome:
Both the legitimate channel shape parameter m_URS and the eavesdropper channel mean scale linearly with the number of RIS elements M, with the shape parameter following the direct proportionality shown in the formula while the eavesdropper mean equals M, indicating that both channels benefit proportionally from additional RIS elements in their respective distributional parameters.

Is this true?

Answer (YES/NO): YES